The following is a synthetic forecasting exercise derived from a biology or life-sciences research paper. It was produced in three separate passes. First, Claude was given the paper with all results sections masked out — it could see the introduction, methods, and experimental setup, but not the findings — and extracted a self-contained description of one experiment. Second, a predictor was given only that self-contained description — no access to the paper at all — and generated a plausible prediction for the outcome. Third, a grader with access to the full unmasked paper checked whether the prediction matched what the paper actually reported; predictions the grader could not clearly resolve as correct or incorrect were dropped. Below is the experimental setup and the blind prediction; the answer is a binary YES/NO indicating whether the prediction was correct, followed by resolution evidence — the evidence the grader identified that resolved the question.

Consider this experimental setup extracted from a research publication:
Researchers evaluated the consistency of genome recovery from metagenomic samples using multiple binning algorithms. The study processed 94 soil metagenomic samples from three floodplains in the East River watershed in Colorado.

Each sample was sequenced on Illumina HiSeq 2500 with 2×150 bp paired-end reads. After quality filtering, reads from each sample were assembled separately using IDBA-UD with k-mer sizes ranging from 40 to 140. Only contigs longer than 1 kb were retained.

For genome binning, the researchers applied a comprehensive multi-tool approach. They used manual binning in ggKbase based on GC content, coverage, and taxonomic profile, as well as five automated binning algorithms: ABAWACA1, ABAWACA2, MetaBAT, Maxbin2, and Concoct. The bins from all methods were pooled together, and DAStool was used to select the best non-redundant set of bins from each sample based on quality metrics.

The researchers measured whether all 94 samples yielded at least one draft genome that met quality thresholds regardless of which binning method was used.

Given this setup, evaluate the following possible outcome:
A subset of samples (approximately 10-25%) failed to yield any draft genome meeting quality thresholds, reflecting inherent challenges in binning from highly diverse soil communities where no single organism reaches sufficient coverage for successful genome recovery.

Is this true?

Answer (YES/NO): NO